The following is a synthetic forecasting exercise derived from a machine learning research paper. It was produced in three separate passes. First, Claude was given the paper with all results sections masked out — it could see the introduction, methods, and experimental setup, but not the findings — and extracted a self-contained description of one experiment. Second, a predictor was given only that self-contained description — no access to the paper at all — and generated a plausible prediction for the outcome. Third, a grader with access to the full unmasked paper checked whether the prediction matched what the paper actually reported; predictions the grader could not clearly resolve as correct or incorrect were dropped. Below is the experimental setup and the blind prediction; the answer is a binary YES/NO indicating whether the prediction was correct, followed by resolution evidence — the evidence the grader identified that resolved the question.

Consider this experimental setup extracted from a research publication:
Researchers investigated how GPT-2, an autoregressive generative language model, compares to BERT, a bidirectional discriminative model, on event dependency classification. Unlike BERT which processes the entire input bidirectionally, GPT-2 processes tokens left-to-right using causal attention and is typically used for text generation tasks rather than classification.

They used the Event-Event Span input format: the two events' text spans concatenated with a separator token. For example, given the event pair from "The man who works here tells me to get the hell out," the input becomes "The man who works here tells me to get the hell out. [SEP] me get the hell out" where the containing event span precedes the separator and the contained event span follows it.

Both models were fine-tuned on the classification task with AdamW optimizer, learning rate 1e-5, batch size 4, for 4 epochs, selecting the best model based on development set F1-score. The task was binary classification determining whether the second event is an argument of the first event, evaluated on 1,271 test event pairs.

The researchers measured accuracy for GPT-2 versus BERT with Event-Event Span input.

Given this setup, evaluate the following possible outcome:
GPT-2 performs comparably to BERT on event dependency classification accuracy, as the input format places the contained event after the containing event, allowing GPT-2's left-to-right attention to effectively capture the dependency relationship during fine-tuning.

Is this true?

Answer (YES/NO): YES